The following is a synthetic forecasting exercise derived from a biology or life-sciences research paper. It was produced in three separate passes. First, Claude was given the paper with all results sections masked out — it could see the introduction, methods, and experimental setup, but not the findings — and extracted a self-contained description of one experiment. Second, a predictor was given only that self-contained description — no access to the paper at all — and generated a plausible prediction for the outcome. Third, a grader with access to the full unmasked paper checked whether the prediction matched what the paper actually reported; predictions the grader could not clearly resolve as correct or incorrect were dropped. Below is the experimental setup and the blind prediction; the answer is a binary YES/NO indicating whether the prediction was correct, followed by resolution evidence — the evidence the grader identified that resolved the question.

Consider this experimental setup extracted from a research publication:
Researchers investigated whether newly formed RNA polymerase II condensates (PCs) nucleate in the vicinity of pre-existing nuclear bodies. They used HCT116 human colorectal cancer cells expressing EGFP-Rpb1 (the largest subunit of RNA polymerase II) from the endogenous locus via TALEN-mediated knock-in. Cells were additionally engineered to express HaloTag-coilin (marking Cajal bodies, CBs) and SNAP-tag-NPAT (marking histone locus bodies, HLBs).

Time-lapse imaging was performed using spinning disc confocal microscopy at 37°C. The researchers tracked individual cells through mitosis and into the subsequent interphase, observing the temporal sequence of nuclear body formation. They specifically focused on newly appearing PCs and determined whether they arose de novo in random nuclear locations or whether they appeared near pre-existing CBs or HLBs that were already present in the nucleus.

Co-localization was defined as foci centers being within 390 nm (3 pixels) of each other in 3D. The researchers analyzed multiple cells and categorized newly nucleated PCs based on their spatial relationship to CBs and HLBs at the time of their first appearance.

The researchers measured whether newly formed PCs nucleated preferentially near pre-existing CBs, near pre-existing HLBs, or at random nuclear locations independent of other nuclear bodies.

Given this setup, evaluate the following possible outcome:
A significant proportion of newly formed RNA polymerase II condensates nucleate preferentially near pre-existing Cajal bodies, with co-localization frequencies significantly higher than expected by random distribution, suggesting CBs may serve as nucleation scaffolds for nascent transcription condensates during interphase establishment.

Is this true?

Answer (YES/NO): NO